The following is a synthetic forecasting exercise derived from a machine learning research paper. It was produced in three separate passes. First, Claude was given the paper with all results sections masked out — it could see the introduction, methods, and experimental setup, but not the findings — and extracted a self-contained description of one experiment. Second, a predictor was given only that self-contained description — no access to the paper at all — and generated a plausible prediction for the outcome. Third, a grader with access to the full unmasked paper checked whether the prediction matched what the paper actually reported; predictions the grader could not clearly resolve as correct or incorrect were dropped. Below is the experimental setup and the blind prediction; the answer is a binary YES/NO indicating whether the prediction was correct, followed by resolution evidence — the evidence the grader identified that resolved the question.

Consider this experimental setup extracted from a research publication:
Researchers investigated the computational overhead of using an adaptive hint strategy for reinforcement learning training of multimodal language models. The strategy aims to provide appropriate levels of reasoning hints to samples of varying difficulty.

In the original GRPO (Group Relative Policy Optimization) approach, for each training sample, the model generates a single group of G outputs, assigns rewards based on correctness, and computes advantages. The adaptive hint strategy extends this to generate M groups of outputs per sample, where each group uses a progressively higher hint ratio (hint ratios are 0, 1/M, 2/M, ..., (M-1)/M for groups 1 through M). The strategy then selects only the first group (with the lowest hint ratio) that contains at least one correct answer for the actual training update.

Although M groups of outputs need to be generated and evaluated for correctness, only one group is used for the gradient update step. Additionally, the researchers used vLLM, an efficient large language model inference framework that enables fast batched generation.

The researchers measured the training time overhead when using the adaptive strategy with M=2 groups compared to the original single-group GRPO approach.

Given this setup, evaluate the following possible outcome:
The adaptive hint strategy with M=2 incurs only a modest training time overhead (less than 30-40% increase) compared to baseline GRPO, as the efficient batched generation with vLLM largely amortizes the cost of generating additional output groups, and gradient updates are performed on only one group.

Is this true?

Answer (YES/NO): YES